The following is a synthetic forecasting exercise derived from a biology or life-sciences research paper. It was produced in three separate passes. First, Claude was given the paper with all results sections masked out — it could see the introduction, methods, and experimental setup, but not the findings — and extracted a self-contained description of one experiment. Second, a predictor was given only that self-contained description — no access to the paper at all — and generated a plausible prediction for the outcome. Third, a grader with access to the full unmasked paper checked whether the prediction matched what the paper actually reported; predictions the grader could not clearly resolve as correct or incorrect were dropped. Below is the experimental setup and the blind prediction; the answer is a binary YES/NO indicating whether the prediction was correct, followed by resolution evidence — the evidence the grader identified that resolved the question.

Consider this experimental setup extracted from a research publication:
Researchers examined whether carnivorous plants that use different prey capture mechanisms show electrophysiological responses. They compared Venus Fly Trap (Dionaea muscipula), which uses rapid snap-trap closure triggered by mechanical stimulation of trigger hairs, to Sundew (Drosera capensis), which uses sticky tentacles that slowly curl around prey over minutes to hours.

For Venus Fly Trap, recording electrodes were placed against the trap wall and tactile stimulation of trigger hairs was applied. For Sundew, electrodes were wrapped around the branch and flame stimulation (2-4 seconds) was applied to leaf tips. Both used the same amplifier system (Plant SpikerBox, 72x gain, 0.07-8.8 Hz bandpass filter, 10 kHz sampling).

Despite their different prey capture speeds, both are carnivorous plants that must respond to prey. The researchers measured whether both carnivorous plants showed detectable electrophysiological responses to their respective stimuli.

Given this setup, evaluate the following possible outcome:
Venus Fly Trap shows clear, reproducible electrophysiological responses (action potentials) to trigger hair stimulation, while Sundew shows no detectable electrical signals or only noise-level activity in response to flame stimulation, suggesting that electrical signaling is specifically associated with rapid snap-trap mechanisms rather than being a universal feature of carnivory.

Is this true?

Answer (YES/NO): NO